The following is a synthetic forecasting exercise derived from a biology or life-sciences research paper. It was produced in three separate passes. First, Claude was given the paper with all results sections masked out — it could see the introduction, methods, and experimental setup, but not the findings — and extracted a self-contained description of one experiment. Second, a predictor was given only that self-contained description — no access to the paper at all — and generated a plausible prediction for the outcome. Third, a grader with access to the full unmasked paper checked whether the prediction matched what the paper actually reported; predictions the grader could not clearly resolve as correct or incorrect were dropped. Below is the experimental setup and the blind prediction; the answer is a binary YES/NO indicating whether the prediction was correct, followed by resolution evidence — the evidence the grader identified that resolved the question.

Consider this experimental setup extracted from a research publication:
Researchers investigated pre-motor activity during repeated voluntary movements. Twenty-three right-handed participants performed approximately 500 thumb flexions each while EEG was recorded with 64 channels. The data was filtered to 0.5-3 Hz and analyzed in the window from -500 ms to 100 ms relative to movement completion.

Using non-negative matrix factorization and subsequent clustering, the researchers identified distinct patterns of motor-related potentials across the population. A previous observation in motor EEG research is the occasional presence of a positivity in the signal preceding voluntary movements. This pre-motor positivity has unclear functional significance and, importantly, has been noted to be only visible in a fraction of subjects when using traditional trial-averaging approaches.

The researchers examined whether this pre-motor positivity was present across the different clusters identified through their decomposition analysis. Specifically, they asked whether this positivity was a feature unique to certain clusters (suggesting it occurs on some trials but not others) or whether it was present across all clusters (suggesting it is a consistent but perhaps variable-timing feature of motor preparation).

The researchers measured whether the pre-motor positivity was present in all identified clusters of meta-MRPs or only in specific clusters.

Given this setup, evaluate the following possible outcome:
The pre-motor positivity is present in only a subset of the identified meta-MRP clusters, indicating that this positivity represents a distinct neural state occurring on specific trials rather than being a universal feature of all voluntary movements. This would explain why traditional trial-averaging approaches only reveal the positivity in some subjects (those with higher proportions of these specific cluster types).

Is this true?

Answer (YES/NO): NO